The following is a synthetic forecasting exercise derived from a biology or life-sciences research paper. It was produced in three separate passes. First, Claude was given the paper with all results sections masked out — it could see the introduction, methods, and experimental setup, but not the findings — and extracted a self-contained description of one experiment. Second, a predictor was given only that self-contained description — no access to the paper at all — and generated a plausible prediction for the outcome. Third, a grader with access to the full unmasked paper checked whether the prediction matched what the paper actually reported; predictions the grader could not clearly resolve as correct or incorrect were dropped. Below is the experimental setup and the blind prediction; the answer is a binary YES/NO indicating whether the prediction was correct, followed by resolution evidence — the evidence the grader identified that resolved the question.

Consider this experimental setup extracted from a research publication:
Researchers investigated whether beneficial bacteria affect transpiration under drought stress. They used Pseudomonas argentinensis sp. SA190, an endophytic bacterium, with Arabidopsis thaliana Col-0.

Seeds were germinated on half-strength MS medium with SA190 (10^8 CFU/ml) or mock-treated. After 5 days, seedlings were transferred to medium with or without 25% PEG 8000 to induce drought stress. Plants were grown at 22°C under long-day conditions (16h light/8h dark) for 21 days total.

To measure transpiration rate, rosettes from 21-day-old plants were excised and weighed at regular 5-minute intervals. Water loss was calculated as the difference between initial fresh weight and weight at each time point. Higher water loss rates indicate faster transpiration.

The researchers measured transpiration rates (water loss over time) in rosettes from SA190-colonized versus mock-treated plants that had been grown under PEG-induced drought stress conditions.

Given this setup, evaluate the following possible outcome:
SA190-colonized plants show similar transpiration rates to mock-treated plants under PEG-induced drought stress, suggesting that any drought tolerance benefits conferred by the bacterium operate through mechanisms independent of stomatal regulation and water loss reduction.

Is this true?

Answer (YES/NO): NO